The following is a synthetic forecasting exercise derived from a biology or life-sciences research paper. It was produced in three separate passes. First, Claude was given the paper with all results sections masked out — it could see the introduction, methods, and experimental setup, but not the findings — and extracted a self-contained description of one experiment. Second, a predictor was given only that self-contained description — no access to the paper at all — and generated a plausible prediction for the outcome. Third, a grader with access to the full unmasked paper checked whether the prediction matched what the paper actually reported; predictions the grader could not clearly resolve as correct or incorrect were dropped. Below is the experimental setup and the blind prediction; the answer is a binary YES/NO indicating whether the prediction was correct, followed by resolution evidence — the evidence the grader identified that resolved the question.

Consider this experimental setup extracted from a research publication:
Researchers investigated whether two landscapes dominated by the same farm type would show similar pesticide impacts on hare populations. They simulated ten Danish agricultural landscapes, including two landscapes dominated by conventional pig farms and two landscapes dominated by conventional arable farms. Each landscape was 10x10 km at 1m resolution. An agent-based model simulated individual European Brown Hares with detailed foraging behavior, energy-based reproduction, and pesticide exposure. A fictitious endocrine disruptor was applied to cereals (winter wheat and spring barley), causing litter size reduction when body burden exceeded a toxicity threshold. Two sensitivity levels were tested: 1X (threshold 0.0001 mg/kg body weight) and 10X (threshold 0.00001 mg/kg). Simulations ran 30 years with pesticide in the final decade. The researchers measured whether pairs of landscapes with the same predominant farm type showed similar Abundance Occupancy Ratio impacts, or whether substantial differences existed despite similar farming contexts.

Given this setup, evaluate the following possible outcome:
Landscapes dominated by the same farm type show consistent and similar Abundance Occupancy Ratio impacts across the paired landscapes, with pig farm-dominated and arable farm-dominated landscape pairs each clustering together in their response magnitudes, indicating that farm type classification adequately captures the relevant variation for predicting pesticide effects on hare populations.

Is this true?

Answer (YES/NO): NO